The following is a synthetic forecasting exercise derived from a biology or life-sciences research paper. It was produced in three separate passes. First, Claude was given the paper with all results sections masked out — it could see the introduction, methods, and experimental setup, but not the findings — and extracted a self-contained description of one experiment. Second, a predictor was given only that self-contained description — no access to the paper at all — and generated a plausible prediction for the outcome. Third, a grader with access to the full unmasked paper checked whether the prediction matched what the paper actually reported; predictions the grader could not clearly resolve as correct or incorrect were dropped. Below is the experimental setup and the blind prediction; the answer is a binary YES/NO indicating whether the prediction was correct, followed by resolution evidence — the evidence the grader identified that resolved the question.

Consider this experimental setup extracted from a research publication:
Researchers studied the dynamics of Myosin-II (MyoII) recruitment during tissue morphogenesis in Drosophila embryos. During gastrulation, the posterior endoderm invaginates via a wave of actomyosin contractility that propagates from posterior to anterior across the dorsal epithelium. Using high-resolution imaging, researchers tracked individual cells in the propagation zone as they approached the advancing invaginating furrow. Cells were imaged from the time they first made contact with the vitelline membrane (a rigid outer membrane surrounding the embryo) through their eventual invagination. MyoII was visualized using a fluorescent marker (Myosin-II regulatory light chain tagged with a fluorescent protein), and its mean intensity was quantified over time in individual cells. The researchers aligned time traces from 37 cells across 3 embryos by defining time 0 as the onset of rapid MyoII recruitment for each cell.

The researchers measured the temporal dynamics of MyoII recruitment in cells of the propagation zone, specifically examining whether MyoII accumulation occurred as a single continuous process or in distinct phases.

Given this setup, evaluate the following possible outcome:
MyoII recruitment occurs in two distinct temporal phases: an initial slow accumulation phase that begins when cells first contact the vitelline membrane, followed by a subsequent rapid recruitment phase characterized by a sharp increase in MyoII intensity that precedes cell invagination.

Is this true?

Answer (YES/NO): YES